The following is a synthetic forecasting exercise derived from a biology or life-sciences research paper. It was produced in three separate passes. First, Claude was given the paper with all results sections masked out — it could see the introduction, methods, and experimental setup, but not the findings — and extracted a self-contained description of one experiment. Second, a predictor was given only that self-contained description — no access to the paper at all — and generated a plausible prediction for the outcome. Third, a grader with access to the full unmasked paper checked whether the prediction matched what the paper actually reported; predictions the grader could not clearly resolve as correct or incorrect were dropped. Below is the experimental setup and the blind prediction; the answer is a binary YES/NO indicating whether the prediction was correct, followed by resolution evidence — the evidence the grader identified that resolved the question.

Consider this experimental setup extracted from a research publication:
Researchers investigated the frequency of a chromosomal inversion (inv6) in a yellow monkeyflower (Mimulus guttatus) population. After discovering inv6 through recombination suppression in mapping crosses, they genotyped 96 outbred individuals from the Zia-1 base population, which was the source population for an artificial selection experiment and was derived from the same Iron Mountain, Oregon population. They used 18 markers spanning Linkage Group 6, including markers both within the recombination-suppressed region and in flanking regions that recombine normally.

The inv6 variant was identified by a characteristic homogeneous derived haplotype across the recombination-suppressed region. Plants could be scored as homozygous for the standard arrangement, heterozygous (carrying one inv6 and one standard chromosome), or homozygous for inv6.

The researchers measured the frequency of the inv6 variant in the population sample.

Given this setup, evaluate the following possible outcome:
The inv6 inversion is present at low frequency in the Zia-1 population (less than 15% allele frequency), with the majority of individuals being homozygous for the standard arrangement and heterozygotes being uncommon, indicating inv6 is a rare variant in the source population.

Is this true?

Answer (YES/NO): NO